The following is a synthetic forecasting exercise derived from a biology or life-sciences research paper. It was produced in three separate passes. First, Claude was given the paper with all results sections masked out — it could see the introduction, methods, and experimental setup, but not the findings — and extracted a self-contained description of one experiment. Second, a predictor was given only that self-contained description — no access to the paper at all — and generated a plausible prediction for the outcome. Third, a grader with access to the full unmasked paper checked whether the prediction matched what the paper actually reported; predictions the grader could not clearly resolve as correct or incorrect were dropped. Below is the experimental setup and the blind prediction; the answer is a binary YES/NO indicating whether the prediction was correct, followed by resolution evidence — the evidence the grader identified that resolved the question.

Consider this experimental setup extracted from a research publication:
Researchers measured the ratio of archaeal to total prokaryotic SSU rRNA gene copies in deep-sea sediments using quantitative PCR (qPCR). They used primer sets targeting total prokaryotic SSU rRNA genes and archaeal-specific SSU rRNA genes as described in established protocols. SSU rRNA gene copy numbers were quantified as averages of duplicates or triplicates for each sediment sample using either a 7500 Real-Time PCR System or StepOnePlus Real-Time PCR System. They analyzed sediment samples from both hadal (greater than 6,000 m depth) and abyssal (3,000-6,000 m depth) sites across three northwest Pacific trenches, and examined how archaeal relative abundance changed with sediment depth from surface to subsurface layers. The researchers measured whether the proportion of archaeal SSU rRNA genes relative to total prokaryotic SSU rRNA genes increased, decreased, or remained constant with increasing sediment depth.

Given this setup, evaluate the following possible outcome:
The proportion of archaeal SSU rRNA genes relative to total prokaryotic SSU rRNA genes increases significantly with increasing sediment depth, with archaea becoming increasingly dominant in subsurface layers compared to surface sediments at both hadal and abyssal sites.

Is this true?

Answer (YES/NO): NO